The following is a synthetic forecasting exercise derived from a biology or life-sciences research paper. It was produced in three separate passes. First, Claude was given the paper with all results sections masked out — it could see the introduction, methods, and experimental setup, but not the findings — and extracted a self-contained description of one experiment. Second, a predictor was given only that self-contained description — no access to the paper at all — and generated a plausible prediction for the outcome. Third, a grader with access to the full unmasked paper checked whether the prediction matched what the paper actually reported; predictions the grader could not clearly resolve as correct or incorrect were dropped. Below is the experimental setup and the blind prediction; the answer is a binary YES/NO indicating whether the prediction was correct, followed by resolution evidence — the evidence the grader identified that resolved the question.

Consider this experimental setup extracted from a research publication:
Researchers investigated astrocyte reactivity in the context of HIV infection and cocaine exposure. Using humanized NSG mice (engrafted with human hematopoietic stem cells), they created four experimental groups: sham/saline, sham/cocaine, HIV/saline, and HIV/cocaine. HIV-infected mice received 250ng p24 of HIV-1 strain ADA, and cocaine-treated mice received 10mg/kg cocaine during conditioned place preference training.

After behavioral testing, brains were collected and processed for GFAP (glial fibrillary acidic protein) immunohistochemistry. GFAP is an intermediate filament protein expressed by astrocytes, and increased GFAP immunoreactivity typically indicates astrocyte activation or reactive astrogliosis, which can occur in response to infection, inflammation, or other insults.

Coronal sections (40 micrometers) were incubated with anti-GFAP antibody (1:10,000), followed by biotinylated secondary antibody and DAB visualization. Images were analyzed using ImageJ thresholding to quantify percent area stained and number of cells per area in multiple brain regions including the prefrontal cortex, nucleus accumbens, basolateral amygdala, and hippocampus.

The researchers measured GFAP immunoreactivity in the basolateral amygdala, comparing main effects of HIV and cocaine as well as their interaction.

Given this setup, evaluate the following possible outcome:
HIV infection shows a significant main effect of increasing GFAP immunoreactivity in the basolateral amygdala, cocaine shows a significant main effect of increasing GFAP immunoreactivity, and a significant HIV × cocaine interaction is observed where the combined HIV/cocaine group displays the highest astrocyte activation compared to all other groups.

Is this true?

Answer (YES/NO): NO